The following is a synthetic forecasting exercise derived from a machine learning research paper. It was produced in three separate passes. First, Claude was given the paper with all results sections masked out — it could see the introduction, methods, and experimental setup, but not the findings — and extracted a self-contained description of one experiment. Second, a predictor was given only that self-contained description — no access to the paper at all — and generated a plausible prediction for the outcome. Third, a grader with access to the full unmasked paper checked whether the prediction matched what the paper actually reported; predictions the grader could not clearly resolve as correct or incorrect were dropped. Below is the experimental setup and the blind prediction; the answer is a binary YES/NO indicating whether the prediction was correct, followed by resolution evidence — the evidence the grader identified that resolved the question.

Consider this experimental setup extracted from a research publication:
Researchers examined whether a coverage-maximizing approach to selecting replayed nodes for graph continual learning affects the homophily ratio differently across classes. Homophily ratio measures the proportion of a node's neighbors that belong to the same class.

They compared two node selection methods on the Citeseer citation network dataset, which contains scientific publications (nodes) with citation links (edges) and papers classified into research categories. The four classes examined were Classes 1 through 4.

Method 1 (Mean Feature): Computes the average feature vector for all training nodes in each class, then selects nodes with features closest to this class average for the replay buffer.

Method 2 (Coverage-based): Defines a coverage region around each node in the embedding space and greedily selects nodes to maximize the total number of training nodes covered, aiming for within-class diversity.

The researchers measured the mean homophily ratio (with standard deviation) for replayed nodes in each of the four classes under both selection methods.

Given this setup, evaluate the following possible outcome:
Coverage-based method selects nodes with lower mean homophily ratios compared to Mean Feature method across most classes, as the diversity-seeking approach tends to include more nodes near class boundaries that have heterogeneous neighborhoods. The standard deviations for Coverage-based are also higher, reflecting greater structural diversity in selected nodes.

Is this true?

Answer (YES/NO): NO